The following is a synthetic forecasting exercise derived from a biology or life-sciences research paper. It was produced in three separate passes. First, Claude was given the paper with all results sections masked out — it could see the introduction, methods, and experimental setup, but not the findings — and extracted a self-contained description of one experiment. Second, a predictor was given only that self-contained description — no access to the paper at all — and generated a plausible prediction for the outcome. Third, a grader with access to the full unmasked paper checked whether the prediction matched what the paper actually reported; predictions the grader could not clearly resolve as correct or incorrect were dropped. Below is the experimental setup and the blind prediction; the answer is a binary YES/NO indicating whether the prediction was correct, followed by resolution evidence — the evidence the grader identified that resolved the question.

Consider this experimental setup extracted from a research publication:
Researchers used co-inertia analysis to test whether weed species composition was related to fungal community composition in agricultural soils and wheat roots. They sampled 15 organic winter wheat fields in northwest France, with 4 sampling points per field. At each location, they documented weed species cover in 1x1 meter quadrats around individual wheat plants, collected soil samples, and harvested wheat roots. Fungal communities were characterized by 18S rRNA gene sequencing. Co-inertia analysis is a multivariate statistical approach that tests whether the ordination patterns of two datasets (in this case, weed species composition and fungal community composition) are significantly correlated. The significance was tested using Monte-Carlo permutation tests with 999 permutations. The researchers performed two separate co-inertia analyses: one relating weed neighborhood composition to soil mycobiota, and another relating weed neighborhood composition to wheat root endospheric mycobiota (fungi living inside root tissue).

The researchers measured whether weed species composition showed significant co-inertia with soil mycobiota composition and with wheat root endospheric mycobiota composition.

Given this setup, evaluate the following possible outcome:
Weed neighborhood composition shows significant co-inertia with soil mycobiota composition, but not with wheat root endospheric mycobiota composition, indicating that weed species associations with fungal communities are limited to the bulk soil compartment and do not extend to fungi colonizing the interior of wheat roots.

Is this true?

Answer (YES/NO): NO